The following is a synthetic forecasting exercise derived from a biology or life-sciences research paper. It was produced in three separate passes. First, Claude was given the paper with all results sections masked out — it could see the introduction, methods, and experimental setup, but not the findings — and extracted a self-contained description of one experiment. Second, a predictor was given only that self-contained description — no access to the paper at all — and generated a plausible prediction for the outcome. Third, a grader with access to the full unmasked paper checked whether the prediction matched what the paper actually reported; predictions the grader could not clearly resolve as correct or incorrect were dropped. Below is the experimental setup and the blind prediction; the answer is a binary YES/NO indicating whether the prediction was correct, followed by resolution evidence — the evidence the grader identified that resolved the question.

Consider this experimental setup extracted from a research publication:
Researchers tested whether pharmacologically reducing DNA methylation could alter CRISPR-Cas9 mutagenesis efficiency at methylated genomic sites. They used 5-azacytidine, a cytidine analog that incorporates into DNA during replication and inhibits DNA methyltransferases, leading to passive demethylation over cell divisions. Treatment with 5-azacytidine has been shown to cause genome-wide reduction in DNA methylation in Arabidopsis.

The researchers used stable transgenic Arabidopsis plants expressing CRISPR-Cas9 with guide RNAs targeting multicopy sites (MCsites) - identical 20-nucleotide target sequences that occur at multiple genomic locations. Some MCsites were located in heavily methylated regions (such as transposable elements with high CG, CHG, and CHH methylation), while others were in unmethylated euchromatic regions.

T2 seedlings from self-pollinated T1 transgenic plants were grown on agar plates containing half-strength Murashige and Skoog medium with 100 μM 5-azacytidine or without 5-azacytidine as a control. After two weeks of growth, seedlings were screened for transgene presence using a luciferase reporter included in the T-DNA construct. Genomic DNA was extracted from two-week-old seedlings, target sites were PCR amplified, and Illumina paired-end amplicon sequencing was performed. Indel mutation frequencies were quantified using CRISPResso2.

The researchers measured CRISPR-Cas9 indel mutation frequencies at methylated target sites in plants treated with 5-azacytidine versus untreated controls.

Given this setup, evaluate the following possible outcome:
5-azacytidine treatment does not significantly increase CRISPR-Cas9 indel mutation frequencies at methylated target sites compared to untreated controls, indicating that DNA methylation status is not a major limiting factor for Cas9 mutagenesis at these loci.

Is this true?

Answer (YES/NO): NO